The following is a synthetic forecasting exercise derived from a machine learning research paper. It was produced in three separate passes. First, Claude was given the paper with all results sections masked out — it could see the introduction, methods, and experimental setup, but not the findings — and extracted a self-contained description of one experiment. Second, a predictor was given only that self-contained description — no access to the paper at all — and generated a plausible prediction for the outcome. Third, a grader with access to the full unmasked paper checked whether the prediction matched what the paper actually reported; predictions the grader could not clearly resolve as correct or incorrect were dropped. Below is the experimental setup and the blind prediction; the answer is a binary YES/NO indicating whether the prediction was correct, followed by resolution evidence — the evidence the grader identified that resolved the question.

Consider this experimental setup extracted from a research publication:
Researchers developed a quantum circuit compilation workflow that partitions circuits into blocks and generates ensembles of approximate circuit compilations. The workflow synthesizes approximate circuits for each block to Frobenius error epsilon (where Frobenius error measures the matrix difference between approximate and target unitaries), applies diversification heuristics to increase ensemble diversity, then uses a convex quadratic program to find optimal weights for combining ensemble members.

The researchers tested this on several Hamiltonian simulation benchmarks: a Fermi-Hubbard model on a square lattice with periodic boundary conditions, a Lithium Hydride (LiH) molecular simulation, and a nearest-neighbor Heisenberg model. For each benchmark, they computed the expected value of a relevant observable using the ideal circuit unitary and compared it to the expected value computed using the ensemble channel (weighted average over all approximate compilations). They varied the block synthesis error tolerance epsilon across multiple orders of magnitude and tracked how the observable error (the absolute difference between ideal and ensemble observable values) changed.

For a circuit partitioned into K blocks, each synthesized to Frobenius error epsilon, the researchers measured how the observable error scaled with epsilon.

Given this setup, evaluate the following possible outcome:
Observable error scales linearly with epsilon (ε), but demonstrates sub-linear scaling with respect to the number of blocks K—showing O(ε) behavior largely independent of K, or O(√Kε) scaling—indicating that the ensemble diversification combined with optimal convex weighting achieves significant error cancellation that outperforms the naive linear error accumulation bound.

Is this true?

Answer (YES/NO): NO